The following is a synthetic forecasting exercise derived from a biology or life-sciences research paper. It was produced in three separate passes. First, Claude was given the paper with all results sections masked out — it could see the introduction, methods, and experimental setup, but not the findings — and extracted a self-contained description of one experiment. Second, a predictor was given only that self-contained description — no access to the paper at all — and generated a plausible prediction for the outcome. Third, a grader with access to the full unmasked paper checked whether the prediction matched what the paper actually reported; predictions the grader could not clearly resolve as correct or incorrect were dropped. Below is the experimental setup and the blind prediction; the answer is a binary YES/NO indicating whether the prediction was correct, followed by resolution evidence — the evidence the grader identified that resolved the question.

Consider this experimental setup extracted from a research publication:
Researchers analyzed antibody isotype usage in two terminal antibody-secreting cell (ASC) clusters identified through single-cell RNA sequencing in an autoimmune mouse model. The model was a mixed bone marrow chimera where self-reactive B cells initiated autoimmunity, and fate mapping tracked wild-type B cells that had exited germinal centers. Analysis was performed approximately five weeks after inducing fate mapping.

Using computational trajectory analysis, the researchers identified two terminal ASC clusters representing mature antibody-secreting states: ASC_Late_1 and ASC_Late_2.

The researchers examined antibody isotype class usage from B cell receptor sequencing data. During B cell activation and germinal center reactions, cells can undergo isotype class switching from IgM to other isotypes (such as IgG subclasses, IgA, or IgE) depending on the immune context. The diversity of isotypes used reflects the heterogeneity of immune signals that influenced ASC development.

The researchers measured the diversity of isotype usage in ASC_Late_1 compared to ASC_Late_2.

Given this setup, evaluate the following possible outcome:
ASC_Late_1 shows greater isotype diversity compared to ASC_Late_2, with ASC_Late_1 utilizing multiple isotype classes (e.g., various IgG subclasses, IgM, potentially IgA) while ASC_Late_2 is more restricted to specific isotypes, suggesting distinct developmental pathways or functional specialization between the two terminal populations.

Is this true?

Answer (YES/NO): YES